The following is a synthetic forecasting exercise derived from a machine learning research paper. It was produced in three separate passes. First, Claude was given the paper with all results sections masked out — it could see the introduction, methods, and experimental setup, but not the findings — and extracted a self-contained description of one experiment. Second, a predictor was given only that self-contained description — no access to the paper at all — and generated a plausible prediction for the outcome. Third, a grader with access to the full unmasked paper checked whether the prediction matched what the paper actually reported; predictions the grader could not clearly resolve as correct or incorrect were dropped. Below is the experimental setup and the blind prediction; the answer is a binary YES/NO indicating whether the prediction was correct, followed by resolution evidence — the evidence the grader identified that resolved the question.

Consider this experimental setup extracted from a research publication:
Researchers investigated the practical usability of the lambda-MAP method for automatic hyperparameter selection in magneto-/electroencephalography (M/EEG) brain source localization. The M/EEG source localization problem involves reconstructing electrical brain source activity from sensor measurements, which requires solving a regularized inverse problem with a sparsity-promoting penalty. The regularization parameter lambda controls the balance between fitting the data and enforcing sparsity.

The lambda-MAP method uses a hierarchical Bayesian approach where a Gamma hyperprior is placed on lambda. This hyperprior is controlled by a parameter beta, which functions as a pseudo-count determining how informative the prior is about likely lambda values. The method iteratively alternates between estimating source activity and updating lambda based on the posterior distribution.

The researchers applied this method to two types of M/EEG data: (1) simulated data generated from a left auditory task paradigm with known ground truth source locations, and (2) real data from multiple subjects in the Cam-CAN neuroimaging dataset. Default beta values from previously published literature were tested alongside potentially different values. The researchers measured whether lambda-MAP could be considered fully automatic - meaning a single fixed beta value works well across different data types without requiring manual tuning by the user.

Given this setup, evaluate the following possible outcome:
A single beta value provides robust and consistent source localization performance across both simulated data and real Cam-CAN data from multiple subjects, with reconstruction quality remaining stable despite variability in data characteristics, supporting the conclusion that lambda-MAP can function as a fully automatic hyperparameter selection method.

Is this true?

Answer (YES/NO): NO